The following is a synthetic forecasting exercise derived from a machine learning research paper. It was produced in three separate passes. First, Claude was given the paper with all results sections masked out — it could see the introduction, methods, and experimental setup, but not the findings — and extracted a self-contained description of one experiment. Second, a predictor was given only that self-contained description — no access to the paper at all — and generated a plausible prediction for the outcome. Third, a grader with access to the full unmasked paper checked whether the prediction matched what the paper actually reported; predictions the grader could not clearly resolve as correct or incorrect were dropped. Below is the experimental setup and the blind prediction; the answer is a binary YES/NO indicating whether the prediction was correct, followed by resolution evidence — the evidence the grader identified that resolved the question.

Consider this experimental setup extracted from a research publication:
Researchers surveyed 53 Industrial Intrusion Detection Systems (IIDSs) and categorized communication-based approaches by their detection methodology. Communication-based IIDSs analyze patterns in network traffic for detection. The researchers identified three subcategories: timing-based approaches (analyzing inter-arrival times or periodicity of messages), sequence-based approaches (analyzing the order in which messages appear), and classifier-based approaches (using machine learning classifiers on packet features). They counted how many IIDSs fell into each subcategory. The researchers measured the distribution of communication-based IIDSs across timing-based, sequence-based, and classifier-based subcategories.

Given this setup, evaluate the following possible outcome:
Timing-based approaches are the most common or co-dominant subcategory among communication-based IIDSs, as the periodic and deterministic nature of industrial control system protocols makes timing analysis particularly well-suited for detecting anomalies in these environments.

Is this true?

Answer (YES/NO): NO